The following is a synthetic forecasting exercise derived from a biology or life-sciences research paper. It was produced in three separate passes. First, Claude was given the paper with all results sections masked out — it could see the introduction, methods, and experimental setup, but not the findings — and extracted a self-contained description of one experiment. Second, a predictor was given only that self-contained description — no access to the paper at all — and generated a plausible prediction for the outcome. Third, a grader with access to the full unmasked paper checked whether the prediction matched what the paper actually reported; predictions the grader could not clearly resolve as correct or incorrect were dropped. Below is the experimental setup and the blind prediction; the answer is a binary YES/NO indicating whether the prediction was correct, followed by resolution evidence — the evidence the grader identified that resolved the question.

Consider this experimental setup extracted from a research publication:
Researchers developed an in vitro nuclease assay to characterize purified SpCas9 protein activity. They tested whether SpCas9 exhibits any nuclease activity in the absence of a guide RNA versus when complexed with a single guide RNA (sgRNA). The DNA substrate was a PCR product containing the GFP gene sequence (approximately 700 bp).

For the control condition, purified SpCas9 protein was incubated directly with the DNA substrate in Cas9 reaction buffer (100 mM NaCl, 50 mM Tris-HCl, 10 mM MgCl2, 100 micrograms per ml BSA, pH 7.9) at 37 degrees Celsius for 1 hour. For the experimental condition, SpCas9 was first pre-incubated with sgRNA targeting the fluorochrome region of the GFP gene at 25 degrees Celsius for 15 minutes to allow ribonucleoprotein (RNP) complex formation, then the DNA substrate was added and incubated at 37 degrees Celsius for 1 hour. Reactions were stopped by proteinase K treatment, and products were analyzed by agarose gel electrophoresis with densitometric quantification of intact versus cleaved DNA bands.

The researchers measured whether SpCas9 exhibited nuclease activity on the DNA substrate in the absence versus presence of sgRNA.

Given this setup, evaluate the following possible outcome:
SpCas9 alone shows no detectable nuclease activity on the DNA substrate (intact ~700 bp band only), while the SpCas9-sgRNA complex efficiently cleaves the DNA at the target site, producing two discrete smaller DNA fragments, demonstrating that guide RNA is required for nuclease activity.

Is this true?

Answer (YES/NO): YES